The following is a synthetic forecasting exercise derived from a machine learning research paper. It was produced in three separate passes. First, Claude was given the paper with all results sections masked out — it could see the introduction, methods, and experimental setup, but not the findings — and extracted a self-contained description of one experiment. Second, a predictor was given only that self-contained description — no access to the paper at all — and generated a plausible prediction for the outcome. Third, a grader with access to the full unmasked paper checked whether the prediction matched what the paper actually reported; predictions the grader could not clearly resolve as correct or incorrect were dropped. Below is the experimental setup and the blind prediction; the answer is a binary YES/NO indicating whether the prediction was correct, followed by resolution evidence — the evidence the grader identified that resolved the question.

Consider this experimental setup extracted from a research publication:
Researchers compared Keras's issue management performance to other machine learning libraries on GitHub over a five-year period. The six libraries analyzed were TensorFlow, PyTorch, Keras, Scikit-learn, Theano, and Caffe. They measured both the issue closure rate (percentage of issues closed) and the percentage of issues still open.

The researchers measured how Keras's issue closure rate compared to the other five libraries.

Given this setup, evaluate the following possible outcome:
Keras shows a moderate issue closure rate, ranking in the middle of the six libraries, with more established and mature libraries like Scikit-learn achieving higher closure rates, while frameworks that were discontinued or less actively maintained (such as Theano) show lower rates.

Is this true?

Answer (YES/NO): NO